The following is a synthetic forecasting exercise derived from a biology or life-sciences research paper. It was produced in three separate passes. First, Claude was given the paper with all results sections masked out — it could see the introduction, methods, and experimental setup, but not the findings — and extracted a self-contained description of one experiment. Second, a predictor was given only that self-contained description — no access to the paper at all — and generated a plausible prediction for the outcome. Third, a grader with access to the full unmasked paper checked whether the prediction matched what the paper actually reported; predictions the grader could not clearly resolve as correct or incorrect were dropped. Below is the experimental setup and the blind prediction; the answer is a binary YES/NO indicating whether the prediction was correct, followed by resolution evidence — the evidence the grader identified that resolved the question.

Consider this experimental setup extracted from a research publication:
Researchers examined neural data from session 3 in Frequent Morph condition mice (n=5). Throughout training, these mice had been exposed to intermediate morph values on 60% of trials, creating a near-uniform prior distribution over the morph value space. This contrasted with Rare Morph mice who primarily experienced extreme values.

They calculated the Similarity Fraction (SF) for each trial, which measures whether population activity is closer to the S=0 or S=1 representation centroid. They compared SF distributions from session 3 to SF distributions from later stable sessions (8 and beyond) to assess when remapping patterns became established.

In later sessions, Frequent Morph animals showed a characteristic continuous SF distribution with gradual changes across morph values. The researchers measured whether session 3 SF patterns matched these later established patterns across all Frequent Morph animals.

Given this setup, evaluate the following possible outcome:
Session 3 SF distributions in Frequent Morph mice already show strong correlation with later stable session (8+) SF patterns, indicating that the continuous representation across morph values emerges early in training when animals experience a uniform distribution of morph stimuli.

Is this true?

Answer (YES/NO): YES